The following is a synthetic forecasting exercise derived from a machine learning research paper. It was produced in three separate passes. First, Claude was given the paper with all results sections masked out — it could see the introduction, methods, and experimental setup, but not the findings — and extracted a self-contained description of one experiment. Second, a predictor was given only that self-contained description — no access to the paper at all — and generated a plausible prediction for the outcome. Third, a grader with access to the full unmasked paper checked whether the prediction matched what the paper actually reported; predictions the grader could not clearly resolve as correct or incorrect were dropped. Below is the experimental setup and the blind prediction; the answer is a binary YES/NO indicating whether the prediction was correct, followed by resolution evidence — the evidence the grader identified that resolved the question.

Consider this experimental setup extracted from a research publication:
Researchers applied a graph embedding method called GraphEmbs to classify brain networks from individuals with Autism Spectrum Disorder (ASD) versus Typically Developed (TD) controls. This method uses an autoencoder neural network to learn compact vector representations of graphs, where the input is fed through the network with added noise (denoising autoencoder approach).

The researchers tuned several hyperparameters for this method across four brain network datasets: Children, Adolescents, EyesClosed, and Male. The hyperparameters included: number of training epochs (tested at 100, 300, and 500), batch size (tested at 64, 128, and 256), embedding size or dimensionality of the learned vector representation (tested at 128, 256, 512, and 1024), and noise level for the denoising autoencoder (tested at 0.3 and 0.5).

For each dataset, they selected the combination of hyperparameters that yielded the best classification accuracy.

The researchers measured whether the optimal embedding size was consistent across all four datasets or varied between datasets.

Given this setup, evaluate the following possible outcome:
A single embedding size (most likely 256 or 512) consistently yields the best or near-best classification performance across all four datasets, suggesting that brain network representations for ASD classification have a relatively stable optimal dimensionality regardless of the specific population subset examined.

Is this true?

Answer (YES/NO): NO